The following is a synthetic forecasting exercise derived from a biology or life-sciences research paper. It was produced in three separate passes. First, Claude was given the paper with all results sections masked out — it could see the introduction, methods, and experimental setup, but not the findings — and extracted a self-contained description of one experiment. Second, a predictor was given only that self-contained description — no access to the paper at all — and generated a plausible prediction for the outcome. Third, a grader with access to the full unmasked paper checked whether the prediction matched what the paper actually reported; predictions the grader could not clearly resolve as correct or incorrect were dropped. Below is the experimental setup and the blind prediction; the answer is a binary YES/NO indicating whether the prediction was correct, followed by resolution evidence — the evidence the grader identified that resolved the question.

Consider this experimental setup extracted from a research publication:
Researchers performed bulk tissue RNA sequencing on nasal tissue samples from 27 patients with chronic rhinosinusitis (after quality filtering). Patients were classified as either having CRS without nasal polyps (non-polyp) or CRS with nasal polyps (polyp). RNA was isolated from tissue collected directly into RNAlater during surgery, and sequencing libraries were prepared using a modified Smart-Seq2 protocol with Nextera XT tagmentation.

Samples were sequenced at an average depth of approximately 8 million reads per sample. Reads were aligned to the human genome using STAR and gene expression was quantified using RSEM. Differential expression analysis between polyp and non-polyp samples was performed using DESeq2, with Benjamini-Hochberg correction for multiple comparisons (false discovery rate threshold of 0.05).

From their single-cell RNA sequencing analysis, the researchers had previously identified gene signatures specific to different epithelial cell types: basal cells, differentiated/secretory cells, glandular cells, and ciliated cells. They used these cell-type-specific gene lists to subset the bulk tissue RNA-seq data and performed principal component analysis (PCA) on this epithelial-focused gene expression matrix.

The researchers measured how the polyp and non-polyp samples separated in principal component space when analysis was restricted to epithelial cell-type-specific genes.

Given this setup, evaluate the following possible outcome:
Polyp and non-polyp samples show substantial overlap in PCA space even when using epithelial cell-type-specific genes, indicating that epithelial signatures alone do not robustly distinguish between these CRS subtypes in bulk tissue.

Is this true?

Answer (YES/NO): NO